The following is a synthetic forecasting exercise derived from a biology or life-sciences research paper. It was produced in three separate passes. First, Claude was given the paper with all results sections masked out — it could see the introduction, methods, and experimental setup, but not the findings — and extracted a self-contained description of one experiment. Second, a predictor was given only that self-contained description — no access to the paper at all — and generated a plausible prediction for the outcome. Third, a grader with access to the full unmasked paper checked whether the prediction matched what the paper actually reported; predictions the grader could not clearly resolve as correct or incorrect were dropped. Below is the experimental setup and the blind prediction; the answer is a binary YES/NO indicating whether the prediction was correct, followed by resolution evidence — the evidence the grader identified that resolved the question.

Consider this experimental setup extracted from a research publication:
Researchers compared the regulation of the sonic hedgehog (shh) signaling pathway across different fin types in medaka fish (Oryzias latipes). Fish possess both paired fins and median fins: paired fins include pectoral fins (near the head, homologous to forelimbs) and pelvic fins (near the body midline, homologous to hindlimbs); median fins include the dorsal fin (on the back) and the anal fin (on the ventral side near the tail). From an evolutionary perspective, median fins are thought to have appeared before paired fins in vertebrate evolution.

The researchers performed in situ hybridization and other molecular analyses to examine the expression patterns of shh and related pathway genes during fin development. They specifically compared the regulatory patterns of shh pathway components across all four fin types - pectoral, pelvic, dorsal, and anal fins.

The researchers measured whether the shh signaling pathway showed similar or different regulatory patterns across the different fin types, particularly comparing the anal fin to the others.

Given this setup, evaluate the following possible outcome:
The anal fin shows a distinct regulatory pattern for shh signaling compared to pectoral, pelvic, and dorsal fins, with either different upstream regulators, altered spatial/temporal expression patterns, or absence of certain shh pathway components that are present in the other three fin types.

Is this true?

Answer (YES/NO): YES